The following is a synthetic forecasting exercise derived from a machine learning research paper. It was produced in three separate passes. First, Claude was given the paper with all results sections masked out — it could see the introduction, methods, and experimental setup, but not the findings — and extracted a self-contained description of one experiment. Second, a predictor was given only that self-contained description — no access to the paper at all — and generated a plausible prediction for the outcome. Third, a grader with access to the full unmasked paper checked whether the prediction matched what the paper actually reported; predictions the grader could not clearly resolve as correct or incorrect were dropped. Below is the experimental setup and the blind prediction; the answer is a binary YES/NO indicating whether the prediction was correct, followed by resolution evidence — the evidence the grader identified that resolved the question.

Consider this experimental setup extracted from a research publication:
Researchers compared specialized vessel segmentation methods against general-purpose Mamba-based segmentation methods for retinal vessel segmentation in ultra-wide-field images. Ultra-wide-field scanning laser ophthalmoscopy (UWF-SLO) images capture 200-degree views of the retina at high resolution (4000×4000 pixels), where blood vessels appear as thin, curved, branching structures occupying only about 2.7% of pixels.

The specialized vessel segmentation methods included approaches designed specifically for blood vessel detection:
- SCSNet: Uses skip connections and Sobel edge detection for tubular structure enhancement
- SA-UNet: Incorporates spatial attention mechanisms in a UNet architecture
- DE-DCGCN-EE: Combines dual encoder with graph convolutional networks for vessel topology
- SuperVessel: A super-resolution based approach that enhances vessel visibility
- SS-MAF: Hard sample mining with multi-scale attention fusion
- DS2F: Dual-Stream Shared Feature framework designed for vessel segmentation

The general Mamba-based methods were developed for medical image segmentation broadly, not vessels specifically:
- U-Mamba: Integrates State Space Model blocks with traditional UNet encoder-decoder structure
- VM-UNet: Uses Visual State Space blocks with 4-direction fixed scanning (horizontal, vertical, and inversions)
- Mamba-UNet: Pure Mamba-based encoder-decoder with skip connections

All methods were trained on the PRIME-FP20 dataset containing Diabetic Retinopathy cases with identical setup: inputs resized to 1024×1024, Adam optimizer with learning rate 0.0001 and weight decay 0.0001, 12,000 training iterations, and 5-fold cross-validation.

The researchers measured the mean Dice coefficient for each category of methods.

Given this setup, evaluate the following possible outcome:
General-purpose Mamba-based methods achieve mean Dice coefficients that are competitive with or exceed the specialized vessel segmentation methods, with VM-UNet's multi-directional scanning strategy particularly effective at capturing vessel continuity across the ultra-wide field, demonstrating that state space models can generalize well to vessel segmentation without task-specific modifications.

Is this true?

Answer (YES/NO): NO